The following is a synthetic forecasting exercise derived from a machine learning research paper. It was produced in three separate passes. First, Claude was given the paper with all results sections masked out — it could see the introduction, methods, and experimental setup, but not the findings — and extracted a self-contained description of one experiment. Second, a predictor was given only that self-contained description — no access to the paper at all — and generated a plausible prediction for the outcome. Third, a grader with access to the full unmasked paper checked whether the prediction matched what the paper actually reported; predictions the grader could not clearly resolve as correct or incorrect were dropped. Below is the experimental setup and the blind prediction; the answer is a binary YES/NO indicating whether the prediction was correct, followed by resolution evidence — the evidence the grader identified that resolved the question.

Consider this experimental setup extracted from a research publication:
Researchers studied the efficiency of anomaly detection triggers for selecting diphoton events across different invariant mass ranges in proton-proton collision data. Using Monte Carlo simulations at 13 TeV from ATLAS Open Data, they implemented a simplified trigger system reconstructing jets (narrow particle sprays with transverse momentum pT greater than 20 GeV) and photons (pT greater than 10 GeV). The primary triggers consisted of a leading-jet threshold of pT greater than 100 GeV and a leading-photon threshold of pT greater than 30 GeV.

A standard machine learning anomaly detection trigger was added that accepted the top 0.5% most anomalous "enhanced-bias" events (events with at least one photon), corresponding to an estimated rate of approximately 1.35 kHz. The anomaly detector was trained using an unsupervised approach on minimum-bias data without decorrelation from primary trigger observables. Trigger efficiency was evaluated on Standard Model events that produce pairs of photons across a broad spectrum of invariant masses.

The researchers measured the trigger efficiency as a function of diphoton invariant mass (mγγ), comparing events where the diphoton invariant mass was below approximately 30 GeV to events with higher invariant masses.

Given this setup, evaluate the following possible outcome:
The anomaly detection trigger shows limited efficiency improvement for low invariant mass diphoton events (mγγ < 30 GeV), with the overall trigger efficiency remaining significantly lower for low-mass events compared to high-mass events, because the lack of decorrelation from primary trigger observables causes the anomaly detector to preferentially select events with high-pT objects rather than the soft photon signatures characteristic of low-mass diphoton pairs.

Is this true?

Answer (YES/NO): YES